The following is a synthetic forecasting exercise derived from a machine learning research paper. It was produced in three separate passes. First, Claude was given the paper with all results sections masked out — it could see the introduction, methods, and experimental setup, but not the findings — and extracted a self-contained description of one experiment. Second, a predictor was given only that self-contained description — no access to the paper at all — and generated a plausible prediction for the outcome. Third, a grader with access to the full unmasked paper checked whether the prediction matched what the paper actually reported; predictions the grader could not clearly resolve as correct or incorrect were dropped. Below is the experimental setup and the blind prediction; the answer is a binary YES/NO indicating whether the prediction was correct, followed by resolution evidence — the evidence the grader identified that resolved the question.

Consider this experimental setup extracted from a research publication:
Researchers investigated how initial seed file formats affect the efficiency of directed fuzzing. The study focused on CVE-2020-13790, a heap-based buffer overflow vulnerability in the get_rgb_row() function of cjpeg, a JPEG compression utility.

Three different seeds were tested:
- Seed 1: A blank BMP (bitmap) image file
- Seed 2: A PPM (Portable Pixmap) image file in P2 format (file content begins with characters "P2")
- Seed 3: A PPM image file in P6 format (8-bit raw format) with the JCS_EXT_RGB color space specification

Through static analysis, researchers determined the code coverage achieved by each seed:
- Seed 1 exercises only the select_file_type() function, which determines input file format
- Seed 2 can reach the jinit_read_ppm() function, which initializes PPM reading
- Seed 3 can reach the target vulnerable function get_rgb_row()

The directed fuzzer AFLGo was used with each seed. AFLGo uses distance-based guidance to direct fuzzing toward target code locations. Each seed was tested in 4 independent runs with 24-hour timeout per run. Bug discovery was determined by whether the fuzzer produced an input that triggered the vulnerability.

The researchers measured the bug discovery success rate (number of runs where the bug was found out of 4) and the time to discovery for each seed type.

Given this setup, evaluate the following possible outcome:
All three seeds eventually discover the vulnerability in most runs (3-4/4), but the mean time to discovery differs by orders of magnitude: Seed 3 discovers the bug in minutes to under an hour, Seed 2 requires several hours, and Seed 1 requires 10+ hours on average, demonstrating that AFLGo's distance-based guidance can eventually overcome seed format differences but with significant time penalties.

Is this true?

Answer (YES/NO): NO